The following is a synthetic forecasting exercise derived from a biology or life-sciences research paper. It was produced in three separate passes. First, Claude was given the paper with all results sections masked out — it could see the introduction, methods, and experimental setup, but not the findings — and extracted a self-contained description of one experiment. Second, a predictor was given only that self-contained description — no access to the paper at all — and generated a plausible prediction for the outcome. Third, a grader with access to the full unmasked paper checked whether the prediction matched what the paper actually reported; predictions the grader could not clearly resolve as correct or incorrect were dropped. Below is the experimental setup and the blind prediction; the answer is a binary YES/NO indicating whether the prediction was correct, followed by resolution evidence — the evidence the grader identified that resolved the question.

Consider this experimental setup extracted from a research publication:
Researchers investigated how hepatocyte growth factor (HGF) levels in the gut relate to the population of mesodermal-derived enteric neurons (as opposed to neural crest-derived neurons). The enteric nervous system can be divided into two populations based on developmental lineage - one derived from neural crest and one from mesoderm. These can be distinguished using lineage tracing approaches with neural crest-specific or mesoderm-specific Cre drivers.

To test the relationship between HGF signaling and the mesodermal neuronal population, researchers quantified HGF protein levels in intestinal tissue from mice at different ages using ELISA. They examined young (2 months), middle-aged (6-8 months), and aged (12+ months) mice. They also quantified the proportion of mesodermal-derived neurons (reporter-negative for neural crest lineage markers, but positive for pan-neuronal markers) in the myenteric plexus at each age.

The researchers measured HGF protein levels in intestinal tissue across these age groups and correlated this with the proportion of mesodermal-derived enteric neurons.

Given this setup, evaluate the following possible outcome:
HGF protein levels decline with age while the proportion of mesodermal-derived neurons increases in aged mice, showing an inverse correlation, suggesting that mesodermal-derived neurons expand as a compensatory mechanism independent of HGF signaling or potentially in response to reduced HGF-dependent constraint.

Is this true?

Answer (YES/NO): NO